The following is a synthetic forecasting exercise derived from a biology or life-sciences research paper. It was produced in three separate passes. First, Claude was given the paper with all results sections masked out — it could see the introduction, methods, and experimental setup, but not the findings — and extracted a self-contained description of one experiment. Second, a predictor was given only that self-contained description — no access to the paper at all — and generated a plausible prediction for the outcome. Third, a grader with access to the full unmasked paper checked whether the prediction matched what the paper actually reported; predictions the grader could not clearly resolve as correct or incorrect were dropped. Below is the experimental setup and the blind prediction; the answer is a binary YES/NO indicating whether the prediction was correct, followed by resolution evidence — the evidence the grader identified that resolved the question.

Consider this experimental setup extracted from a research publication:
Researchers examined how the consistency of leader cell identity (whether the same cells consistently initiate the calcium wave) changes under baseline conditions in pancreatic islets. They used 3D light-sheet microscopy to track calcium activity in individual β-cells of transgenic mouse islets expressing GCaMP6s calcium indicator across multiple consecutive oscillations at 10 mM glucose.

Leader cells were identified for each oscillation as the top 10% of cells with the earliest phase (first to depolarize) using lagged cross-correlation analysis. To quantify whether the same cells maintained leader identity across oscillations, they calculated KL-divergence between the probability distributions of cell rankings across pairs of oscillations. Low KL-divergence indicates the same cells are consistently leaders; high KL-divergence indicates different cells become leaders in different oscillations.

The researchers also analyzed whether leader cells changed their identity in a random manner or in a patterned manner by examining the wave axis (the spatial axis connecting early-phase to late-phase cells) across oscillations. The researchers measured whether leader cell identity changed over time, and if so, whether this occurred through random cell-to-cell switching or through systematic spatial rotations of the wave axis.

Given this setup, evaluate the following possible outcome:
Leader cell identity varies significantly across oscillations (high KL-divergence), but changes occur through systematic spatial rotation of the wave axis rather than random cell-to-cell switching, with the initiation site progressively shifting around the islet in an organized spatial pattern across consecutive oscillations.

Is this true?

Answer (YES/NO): NO